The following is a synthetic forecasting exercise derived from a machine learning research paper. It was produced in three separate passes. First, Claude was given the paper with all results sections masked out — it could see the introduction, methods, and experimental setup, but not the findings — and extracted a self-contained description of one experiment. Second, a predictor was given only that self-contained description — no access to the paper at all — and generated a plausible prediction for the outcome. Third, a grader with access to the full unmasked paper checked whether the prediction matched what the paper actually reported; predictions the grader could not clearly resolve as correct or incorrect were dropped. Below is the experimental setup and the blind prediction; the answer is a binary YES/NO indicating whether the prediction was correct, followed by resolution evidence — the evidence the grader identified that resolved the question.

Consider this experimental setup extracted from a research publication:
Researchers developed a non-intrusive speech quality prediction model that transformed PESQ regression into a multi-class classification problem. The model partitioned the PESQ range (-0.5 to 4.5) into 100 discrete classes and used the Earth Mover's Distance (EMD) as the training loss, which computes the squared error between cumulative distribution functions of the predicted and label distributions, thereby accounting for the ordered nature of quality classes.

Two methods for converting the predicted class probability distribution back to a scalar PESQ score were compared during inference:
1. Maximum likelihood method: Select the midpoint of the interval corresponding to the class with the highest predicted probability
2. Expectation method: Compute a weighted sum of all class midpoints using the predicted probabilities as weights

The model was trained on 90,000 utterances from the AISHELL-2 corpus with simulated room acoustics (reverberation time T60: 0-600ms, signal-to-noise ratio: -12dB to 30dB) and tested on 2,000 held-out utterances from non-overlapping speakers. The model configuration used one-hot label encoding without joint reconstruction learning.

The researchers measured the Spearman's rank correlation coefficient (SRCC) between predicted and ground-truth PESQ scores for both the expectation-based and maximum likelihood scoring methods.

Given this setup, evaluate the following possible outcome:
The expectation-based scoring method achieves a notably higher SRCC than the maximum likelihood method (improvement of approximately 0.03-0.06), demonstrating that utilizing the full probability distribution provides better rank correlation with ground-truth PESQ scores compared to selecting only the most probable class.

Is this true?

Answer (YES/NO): NO